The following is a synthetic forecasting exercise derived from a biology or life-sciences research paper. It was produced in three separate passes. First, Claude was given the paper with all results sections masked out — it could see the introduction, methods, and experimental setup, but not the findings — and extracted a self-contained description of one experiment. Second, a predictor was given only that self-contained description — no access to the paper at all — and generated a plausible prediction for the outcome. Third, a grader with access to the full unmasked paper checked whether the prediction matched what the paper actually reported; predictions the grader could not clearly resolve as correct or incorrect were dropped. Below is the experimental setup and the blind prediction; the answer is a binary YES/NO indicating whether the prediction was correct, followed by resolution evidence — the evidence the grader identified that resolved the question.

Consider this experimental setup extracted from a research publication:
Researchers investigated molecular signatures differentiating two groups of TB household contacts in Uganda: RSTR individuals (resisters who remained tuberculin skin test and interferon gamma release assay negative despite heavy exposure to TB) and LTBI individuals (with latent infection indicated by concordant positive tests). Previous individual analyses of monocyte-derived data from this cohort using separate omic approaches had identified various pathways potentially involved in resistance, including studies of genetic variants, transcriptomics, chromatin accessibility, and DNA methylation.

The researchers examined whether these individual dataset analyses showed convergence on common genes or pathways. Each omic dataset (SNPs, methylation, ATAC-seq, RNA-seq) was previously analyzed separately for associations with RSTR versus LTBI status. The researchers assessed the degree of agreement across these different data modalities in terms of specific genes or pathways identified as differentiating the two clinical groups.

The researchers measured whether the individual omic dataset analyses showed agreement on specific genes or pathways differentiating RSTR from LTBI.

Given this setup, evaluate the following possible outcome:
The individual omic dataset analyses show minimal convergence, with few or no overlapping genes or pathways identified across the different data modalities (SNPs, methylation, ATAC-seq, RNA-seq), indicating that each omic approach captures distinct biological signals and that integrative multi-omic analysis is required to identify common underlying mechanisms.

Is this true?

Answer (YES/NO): YES